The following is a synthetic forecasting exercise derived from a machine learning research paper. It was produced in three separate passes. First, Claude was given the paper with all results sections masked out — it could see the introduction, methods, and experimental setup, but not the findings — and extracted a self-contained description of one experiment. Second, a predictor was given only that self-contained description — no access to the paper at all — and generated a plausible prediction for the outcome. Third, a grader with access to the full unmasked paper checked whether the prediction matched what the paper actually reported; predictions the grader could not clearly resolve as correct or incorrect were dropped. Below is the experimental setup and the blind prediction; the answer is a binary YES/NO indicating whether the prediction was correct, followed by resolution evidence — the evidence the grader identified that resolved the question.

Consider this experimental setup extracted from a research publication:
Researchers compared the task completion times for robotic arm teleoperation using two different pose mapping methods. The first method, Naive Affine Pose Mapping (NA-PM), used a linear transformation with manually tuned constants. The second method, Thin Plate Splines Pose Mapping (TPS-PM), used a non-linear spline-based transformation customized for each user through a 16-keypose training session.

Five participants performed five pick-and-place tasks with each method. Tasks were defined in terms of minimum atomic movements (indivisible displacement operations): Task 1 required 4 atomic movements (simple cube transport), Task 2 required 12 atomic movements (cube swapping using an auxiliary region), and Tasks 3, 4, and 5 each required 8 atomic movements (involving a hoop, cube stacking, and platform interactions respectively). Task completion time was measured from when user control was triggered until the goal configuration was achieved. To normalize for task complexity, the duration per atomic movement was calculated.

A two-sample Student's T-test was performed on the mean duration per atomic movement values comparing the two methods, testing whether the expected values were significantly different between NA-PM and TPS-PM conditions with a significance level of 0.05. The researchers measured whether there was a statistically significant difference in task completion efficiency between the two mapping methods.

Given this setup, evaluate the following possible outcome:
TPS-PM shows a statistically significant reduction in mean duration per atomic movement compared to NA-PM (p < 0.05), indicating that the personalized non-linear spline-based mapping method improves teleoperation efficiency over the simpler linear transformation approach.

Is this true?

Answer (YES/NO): NO